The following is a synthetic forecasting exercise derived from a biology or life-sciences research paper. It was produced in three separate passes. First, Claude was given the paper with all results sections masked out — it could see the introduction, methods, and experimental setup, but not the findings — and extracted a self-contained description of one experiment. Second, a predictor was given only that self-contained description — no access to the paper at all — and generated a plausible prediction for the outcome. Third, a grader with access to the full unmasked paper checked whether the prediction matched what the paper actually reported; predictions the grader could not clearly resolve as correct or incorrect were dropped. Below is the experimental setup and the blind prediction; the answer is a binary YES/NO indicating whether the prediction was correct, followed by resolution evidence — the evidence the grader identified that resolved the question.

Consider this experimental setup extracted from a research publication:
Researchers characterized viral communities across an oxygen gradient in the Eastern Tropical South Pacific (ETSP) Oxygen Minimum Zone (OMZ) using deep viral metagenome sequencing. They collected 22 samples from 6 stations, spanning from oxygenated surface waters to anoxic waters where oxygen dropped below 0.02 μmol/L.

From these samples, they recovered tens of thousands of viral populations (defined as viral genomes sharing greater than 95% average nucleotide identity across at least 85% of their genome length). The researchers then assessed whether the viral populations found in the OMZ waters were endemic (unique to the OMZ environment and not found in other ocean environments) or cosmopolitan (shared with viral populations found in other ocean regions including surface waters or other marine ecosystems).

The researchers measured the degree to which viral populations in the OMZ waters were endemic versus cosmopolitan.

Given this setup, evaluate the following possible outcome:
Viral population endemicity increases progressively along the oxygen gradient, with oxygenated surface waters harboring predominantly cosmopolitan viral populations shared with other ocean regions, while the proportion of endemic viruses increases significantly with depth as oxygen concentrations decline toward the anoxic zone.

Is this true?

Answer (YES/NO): NO